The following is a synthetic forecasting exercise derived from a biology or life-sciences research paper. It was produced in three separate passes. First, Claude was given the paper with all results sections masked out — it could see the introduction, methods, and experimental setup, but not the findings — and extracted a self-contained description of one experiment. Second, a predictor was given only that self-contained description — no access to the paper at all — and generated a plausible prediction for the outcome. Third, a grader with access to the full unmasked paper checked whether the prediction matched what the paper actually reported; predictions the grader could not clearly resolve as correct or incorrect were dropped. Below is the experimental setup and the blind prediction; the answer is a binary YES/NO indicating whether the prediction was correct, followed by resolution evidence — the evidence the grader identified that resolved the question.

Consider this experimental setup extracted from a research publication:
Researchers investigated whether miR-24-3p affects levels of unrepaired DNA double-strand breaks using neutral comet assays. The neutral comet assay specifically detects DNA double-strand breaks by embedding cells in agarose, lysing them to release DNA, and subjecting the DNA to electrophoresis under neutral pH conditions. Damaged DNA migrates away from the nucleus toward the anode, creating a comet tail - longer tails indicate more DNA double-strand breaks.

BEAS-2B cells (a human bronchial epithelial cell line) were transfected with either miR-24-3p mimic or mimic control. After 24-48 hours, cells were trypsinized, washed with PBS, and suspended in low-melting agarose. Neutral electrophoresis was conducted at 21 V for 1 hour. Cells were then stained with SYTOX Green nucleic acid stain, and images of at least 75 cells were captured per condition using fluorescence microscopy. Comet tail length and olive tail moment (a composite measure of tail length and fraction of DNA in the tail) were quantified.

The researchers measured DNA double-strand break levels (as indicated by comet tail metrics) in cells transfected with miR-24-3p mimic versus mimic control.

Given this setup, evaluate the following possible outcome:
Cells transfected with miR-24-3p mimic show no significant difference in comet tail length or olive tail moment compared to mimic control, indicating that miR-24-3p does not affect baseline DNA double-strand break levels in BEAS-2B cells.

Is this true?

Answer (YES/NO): NO